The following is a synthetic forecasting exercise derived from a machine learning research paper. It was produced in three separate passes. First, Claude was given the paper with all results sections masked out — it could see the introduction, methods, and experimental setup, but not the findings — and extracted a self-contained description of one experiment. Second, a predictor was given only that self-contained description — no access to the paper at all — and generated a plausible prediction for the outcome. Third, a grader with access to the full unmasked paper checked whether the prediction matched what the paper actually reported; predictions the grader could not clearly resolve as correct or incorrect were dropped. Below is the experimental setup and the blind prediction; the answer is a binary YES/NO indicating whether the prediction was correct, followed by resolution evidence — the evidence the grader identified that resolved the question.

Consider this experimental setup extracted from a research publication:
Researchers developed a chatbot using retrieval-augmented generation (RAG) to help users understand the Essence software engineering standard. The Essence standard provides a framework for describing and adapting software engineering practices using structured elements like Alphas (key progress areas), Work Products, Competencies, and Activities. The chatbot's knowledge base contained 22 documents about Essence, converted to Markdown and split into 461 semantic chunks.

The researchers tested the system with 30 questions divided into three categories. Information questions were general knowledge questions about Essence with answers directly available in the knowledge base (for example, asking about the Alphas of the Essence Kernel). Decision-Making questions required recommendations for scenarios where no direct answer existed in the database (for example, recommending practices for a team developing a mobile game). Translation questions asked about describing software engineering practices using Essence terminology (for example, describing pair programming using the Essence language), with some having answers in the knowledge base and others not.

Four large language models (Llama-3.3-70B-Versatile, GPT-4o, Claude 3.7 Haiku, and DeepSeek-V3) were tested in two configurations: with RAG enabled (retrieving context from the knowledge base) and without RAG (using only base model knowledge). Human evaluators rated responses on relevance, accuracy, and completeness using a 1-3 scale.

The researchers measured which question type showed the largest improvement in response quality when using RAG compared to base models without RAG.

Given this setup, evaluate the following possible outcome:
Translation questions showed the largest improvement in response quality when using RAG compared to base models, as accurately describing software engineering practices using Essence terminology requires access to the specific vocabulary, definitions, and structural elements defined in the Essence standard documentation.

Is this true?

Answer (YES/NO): YES